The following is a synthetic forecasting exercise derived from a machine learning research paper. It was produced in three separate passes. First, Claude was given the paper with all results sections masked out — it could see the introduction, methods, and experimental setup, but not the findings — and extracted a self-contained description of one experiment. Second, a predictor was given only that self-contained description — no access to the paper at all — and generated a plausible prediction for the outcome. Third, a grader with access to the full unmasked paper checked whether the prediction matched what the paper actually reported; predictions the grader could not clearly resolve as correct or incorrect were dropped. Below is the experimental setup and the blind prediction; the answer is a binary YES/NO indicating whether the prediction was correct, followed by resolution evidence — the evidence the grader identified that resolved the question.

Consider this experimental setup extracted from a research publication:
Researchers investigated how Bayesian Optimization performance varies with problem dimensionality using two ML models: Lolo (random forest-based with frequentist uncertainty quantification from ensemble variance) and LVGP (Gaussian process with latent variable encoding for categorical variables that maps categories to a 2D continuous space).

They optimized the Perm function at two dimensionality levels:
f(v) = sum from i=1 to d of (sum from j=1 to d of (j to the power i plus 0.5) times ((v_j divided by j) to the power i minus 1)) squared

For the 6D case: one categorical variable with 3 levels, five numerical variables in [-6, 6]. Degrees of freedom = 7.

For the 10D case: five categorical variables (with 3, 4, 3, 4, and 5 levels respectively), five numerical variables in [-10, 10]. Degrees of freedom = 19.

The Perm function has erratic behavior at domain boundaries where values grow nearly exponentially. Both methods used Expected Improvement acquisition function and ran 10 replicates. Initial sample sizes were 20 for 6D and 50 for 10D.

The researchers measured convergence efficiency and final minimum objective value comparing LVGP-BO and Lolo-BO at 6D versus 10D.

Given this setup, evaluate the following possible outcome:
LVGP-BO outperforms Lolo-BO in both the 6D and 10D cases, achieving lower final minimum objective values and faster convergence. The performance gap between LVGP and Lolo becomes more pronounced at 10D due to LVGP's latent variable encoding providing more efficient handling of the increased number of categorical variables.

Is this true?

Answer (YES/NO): NO